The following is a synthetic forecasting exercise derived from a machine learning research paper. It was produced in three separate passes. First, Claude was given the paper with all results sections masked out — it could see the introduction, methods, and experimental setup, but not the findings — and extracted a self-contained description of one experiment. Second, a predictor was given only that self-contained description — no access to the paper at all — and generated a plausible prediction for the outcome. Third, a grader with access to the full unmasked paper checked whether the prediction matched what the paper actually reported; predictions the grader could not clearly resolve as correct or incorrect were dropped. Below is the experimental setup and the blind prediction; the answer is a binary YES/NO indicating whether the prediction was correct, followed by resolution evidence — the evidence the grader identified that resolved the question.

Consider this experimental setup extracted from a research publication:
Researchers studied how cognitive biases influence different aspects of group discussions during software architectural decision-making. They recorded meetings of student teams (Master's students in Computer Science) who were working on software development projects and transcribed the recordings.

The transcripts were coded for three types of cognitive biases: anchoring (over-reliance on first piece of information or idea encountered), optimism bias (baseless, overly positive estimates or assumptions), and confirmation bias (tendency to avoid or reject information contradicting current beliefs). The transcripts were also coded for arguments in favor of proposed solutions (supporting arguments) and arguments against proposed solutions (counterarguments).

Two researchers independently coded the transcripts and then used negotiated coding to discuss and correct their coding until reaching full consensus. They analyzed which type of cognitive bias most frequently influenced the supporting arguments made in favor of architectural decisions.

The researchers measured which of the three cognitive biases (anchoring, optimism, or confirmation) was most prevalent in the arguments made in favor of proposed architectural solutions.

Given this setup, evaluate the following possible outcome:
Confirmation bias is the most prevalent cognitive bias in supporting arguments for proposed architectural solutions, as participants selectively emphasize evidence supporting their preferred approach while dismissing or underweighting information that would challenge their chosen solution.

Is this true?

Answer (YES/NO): NO